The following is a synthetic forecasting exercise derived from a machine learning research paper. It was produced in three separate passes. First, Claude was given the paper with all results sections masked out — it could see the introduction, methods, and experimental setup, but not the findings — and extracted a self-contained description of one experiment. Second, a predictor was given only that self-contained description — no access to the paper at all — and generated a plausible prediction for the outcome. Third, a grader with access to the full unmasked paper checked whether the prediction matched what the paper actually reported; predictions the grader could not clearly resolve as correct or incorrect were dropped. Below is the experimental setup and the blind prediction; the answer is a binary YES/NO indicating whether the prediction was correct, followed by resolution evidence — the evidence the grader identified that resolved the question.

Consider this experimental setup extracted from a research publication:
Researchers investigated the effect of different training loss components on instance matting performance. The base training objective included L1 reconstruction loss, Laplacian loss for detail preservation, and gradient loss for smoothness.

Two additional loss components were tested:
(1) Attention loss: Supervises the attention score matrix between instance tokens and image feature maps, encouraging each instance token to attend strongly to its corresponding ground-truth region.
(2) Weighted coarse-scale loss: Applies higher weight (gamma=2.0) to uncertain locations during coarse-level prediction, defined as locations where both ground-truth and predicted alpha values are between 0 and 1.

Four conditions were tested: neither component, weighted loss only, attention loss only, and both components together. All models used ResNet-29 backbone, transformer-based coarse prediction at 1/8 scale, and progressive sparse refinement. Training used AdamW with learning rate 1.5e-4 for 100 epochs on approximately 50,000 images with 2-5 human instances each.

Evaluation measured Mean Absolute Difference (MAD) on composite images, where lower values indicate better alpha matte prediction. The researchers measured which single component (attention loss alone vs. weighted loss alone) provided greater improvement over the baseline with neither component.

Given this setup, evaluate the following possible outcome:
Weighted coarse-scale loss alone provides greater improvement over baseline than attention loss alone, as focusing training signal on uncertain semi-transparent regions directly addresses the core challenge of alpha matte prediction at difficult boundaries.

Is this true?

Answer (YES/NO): NO